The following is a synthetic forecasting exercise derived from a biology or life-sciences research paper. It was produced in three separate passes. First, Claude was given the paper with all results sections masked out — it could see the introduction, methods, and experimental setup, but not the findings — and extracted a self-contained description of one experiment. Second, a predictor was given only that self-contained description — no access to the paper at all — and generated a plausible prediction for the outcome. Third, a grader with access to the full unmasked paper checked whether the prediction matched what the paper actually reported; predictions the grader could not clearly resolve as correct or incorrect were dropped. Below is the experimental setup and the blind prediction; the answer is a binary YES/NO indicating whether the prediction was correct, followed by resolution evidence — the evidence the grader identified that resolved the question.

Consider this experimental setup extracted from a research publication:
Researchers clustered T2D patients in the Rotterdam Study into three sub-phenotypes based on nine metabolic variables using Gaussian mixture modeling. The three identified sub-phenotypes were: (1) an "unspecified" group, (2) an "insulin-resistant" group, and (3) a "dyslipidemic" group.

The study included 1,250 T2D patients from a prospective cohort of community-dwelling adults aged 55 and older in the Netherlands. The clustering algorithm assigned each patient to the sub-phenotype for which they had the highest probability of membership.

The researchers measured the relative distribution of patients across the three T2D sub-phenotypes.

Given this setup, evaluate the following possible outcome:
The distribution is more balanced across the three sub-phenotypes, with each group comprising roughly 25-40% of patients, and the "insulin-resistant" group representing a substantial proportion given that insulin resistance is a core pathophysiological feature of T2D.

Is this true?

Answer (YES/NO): NO